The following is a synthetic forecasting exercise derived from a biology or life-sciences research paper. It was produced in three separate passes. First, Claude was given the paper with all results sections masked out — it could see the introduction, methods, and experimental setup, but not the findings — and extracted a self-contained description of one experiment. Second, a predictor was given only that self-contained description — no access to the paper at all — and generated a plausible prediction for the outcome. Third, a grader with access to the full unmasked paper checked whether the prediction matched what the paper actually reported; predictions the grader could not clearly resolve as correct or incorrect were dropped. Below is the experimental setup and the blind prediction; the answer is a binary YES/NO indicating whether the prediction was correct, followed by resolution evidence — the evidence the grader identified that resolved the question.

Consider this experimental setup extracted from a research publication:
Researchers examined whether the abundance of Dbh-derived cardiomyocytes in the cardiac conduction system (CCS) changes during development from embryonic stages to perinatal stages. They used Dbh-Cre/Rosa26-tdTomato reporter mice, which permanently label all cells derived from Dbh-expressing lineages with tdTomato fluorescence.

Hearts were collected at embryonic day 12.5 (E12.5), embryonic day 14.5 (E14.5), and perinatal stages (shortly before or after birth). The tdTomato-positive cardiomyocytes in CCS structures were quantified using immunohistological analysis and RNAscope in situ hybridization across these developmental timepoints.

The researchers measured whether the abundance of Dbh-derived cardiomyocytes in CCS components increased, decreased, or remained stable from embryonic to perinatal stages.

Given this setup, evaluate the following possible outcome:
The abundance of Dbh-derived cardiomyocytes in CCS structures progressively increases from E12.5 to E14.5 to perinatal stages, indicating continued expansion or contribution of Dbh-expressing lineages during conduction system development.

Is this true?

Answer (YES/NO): YES